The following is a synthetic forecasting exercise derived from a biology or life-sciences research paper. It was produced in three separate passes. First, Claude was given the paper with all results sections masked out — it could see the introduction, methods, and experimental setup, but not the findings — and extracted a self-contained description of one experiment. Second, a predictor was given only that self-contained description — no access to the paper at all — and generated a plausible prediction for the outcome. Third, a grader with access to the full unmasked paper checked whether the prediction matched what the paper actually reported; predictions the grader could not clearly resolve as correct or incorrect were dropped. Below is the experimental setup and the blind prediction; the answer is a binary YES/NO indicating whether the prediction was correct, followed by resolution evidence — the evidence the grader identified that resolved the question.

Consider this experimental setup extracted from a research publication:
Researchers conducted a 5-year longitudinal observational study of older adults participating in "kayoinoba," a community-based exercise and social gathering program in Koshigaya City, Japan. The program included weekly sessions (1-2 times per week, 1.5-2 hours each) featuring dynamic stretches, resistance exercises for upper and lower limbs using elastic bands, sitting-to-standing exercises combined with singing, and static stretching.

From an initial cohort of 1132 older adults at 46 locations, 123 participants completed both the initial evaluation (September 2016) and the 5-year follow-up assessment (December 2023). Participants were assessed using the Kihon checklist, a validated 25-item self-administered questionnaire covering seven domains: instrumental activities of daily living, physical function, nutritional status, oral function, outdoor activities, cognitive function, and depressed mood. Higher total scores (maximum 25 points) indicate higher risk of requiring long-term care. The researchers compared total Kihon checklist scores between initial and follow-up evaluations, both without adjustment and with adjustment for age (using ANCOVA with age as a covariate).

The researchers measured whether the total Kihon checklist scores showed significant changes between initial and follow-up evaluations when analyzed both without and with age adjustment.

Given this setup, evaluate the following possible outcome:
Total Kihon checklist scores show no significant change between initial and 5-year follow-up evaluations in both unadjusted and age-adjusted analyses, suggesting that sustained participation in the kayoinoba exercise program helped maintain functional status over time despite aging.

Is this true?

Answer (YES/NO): NO